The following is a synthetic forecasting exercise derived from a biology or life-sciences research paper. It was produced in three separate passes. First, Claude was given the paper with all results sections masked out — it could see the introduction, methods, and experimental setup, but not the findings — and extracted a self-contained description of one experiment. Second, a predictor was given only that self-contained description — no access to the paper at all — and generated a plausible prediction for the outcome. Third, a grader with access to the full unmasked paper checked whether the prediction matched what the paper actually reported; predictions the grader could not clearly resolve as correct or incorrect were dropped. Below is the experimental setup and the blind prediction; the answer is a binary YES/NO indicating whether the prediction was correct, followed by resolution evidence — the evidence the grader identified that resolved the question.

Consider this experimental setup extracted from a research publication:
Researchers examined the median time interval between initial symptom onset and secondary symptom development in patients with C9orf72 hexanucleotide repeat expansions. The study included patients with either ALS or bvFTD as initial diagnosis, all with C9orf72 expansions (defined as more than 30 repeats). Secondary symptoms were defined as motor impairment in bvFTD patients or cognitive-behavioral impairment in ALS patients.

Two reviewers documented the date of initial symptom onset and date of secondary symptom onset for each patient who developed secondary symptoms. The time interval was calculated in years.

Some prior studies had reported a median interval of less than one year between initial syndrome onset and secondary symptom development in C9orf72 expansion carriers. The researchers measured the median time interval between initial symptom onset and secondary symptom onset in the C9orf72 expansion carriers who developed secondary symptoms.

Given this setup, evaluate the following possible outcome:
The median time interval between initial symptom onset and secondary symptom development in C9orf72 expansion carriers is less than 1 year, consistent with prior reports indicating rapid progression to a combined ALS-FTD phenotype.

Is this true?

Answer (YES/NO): NO